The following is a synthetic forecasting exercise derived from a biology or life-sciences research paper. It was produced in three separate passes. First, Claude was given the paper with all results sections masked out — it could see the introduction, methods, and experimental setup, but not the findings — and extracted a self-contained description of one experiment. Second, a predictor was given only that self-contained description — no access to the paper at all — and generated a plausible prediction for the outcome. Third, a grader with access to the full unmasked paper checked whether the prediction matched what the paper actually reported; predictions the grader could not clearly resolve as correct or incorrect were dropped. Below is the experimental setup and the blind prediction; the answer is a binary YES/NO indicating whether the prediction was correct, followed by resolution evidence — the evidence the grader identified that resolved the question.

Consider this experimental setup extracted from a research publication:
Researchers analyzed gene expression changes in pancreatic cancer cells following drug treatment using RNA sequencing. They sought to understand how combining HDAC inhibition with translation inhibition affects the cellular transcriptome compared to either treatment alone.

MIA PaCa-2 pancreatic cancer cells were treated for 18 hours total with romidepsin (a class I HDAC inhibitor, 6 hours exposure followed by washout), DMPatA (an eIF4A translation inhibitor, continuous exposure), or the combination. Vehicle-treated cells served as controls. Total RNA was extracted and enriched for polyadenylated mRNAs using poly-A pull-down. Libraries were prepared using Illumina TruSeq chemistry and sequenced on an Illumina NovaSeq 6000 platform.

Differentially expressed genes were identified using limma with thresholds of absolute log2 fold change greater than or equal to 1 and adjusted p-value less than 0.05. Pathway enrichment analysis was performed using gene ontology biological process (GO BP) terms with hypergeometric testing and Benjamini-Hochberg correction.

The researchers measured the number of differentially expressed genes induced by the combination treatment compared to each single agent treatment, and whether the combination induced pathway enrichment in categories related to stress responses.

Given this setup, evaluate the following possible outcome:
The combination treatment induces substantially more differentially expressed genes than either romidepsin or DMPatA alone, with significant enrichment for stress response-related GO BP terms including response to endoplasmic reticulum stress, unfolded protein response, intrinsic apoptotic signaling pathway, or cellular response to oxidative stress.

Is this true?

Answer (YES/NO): YES